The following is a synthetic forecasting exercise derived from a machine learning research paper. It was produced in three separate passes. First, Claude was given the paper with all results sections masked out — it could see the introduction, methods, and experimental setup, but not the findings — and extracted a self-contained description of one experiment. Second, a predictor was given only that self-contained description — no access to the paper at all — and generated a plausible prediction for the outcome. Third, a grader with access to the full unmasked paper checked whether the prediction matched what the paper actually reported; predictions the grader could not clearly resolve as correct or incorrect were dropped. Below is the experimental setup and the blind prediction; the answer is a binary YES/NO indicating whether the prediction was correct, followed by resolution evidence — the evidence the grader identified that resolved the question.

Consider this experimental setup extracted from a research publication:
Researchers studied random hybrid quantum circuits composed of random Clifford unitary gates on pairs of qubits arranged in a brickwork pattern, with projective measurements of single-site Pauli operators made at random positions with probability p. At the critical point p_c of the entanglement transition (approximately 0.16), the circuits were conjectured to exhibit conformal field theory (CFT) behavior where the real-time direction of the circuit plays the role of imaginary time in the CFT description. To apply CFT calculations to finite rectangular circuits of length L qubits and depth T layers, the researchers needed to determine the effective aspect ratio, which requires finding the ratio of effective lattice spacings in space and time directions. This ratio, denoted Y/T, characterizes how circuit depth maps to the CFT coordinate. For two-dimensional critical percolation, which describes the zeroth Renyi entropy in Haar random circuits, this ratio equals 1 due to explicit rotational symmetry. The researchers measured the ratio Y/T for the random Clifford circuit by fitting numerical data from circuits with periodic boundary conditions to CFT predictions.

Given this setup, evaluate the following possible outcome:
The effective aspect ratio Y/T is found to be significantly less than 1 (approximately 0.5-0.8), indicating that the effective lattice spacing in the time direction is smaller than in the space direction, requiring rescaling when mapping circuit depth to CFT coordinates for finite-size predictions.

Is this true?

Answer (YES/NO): YES